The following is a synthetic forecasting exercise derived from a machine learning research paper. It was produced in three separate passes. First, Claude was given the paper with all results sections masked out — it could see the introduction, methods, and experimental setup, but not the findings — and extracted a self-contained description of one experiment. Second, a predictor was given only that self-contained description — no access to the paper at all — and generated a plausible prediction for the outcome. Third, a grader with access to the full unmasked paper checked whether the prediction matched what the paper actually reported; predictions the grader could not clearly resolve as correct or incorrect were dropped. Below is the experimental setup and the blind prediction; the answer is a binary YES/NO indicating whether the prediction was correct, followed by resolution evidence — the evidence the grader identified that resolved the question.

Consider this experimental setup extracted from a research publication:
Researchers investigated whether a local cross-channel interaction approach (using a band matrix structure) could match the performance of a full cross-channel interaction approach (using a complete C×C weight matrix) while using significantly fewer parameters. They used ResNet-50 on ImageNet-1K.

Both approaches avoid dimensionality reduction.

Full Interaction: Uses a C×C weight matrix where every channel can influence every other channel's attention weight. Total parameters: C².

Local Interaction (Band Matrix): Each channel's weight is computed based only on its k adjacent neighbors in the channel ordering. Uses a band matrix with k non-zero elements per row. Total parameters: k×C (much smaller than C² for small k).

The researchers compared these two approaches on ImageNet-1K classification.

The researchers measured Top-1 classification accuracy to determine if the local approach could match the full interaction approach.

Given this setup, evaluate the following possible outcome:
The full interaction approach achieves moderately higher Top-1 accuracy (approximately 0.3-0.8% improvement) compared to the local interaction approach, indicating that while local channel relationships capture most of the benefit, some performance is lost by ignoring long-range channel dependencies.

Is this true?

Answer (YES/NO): NO